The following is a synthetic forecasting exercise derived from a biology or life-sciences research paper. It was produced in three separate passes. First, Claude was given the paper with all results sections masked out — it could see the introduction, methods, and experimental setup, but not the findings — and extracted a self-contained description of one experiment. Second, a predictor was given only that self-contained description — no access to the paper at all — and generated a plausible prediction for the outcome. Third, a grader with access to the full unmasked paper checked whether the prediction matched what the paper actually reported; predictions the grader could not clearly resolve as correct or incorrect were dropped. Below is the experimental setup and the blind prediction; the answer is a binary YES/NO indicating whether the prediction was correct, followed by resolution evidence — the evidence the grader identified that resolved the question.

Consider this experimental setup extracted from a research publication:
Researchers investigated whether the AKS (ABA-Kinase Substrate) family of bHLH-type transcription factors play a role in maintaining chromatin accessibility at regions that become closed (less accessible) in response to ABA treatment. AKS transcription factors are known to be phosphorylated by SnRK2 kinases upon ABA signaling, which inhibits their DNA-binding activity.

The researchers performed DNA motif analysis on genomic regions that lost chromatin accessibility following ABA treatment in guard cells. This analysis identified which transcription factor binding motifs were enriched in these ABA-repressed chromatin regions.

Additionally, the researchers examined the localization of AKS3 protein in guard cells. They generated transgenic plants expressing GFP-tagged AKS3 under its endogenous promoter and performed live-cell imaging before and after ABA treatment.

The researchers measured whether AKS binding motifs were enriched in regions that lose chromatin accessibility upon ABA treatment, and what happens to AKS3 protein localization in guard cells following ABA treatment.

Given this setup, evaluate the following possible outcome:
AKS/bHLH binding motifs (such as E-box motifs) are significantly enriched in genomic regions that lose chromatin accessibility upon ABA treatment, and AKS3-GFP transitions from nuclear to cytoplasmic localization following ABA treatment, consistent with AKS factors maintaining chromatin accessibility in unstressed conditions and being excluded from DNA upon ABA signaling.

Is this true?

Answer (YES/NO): NO